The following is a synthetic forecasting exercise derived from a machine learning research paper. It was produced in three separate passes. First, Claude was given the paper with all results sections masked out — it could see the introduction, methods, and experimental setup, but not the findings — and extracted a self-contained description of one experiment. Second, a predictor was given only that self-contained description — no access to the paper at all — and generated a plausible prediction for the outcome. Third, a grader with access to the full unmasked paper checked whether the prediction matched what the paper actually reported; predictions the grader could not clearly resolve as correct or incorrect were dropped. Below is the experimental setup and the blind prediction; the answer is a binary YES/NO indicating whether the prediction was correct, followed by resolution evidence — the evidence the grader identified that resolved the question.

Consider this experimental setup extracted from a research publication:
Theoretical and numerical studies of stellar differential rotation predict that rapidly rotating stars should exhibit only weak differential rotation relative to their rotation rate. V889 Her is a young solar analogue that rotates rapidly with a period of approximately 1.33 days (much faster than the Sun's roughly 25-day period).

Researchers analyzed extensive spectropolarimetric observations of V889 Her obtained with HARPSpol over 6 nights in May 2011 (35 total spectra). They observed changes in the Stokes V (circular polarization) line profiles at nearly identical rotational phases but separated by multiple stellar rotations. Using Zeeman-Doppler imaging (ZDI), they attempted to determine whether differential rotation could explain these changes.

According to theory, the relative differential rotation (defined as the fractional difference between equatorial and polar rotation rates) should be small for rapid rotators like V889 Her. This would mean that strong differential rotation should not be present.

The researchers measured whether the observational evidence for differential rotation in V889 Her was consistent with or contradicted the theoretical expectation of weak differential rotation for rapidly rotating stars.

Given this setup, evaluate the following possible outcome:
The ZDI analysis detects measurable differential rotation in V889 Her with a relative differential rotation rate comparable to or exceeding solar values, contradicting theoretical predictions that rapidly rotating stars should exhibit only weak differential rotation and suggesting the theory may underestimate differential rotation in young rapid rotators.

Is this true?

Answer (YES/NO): NO